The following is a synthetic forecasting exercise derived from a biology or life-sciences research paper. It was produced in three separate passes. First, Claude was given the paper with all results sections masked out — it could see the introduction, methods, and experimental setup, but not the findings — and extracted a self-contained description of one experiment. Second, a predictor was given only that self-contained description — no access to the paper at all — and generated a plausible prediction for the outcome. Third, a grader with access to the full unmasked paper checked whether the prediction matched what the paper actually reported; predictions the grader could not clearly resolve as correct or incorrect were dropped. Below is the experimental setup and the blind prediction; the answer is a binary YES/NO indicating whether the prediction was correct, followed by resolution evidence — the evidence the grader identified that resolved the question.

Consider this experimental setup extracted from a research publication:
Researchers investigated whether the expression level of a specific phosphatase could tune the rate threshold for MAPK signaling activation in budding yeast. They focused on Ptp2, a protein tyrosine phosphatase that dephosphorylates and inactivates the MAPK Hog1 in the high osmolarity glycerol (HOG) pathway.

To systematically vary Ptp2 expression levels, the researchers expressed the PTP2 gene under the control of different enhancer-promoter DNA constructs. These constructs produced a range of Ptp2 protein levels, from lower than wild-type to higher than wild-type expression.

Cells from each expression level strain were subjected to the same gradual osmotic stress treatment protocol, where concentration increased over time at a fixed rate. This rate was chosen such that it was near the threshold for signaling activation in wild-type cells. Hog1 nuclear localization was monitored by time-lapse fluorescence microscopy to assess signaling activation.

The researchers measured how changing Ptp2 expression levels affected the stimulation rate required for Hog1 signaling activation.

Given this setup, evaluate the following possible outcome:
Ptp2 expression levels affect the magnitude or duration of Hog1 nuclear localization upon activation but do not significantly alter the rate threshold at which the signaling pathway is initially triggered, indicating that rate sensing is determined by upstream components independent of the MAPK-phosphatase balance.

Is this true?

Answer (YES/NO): NO